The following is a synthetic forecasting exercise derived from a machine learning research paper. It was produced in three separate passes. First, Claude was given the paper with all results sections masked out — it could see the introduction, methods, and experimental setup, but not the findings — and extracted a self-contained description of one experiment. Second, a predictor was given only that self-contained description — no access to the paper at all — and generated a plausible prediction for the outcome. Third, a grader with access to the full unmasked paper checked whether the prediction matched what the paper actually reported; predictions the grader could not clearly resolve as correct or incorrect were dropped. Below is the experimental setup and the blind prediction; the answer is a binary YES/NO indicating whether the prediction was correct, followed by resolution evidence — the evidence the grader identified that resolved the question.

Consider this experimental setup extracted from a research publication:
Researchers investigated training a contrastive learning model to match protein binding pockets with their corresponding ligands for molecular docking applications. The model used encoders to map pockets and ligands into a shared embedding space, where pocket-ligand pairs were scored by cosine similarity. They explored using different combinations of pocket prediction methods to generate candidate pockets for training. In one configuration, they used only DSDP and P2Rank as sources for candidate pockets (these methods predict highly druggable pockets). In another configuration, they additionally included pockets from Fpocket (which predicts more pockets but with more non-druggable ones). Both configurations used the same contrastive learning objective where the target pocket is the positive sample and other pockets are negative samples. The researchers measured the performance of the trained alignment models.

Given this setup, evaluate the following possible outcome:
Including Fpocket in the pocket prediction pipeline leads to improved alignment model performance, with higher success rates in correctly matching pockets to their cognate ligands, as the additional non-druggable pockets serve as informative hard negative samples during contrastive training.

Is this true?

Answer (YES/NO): NO